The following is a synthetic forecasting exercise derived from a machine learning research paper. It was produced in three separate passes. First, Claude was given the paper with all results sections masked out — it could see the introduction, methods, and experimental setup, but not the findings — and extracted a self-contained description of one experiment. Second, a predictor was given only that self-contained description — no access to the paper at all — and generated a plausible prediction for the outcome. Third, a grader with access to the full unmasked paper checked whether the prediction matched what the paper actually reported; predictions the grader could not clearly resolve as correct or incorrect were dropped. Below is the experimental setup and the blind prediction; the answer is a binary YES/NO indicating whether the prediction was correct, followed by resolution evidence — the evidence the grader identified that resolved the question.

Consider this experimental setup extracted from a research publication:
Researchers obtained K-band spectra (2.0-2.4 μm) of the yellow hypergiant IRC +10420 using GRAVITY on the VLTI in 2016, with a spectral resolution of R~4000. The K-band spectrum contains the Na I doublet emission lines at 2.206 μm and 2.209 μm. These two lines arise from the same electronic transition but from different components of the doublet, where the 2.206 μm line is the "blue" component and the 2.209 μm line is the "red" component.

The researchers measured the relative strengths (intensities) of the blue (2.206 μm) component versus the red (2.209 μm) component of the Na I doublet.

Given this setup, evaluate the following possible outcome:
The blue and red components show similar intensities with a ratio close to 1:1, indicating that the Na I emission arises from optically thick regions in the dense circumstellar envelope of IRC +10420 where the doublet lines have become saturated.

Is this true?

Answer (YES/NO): NO